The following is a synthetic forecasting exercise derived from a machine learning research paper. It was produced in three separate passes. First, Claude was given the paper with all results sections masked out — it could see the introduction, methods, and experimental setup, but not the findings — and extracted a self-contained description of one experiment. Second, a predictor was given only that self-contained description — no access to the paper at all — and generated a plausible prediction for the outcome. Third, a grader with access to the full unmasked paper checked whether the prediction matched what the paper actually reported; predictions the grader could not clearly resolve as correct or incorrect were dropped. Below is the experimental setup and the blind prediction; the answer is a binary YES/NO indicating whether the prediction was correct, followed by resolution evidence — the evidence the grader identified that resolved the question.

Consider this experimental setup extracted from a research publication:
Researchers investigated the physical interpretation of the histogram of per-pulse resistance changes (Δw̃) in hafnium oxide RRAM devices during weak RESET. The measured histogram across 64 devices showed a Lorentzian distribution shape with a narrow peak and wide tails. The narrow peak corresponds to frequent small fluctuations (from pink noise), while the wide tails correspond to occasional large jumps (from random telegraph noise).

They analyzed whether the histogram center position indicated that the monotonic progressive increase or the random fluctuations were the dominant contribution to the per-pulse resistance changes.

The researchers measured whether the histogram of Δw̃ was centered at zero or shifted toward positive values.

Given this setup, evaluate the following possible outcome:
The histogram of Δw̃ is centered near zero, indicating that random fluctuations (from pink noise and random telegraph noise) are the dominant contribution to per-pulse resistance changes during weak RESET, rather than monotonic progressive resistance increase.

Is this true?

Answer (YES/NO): YES